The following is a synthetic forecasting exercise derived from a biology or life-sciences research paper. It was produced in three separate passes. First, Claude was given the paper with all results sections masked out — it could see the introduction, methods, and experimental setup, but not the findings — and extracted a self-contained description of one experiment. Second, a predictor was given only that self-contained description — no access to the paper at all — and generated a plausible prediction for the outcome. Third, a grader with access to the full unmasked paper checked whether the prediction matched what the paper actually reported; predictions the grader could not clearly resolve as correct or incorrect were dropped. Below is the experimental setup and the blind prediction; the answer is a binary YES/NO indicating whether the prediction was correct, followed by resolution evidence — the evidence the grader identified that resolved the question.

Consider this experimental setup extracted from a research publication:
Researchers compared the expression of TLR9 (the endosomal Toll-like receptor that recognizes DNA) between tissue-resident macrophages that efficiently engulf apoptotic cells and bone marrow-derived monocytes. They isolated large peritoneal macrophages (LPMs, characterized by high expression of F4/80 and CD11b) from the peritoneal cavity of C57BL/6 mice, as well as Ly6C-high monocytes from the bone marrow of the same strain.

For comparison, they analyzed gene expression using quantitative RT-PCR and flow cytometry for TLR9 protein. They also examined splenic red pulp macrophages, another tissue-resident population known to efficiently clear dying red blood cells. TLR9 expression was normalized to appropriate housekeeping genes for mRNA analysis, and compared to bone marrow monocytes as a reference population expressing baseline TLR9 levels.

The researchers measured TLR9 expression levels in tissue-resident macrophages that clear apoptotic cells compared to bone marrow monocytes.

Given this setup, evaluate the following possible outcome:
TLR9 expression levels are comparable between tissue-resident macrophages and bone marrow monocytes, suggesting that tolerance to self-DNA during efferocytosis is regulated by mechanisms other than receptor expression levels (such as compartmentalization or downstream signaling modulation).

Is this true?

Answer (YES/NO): NO